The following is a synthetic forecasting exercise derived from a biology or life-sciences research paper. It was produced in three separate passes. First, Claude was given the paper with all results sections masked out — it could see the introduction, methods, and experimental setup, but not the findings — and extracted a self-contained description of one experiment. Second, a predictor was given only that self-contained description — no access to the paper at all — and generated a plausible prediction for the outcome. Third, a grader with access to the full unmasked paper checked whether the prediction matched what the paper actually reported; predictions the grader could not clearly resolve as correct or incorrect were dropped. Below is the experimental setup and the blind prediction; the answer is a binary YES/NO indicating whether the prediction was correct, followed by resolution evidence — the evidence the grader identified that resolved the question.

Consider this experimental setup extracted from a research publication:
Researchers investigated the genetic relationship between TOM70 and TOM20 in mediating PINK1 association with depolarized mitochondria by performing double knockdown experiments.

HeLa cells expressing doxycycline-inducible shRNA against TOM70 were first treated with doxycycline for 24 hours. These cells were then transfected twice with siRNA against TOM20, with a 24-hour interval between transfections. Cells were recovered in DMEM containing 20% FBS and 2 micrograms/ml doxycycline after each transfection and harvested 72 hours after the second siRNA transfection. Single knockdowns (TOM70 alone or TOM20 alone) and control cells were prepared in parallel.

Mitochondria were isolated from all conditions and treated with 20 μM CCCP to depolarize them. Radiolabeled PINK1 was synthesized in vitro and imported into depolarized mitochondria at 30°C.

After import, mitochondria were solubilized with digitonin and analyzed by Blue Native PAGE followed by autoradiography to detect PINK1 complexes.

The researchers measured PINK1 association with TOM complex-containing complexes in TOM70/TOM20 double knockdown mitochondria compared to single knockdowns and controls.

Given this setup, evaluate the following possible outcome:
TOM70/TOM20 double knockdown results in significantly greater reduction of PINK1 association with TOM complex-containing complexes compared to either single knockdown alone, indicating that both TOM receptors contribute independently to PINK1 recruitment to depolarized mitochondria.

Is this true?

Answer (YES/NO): NO